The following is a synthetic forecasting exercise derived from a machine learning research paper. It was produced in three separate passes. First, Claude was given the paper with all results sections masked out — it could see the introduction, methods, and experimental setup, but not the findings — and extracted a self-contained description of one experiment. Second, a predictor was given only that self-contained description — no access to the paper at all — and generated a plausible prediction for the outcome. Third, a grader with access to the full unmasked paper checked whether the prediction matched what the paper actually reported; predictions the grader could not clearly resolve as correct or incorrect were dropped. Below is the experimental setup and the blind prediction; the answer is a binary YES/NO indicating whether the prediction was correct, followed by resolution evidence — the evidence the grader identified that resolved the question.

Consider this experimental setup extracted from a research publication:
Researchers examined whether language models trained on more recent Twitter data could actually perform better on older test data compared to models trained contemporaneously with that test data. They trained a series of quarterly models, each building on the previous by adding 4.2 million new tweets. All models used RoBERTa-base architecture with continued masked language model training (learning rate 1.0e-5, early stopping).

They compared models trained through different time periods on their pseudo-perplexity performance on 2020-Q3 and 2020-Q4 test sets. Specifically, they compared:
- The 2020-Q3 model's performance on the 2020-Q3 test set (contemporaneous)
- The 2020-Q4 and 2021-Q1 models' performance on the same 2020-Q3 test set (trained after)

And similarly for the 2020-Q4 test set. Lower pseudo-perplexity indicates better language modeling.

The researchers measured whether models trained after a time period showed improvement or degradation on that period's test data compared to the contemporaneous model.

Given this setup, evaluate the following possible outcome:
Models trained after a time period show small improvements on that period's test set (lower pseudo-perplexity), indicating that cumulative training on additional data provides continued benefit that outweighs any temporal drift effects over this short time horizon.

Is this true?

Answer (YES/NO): YES